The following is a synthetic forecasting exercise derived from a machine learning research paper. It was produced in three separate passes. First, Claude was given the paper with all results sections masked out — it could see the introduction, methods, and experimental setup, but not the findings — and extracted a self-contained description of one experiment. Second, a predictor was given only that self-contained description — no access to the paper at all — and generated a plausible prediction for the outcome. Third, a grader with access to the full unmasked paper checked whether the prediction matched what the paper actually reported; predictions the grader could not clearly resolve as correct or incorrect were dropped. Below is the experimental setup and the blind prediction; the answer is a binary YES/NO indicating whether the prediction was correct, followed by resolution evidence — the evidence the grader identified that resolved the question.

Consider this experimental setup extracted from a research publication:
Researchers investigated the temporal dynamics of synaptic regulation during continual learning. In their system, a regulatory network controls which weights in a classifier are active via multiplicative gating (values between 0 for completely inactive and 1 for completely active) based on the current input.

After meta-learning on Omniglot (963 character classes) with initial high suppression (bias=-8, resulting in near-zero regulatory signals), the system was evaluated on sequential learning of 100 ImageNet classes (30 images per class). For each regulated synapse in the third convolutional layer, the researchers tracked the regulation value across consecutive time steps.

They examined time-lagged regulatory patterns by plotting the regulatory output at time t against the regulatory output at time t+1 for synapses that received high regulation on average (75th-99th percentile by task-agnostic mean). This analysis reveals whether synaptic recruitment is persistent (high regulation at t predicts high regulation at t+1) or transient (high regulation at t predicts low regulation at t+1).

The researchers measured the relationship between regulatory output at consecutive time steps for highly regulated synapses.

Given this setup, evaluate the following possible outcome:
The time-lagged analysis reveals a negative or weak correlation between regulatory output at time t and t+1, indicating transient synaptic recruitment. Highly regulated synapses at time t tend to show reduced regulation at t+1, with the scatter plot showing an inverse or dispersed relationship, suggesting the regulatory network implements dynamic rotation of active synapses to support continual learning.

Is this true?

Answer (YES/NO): YES